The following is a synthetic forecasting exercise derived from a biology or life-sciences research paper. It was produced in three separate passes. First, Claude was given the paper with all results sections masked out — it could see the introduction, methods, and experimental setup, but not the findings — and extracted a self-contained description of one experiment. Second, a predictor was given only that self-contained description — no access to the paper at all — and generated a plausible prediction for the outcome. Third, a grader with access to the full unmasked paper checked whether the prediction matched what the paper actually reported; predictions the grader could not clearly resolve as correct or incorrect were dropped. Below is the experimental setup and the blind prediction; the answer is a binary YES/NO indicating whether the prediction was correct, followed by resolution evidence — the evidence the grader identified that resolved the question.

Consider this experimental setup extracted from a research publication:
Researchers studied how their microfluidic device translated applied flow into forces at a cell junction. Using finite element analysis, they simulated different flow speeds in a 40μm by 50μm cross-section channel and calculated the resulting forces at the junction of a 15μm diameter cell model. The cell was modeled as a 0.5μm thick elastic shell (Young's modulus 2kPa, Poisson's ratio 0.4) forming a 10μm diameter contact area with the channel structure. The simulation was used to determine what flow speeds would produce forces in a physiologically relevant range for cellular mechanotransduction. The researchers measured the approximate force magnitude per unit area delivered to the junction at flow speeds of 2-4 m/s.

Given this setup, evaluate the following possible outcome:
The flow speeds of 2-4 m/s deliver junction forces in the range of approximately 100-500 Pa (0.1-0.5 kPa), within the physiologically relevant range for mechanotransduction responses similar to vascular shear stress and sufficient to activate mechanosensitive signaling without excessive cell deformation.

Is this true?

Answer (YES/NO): NO